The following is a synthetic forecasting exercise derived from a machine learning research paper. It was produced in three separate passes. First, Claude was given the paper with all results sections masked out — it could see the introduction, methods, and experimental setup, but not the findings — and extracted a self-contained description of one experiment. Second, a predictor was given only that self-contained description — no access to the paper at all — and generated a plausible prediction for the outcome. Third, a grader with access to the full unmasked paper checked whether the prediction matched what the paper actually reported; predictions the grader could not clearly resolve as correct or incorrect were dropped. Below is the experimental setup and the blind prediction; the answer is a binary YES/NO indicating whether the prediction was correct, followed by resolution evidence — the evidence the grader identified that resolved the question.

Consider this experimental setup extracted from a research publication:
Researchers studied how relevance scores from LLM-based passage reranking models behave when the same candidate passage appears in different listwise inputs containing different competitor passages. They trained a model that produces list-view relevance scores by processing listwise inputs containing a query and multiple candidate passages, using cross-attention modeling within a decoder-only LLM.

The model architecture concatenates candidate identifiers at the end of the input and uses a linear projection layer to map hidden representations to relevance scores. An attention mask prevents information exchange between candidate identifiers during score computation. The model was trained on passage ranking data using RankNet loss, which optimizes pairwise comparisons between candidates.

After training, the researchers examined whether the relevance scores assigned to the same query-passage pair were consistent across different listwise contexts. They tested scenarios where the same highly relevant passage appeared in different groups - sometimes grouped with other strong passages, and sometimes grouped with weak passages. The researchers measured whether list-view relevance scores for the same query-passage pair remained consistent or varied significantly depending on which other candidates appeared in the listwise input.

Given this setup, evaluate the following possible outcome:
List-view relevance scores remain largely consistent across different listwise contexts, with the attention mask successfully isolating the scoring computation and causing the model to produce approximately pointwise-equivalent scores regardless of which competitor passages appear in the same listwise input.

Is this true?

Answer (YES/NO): NO